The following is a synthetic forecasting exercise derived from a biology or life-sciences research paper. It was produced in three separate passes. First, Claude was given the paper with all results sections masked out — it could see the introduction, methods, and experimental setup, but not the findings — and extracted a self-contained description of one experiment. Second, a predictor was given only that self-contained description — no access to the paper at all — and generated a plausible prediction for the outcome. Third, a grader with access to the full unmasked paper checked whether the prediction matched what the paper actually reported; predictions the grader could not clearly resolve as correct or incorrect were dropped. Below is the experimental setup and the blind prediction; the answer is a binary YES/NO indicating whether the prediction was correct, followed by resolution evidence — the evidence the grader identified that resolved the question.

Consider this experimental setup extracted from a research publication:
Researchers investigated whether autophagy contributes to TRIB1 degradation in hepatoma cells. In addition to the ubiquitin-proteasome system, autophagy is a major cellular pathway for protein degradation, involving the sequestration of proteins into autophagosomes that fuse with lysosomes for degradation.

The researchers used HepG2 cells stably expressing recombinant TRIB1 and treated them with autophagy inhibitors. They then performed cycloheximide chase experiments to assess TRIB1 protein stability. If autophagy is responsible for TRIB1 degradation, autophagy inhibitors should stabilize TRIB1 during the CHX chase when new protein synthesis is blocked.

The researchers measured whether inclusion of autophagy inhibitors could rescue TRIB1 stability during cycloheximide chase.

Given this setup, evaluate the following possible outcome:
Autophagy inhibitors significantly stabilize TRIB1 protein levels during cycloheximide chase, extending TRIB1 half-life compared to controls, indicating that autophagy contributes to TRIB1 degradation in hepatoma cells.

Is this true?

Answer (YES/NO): NO